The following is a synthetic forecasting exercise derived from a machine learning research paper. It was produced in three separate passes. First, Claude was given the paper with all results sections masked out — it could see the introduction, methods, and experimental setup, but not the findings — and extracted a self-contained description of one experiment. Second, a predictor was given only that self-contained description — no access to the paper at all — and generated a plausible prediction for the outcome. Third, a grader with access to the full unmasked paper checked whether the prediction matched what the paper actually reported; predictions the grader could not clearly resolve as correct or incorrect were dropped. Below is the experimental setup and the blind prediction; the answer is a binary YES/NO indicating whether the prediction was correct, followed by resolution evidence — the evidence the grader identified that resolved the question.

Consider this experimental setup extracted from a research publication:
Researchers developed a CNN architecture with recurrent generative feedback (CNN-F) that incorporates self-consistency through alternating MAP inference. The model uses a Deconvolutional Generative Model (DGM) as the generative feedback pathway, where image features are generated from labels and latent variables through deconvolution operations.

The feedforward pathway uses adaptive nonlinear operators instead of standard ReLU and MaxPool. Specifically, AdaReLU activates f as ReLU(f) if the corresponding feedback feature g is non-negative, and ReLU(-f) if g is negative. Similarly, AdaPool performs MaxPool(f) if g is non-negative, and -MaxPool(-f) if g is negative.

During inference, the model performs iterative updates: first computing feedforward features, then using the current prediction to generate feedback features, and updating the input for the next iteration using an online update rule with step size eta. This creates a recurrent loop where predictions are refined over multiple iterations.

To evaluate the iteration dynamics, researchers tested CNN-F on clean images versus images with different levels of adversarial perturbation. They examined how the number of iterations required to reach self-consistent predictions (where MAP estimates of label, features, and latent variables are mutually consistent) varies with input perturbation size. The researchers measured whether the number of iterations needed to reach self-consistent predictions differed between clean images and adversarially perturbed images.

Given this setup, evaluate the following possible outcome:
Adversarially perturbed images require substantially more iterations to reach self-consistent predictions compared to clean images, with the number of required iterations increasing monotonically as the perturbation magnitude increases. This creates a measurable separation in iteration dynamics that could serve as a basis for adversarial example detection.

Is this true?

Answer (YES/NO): NO